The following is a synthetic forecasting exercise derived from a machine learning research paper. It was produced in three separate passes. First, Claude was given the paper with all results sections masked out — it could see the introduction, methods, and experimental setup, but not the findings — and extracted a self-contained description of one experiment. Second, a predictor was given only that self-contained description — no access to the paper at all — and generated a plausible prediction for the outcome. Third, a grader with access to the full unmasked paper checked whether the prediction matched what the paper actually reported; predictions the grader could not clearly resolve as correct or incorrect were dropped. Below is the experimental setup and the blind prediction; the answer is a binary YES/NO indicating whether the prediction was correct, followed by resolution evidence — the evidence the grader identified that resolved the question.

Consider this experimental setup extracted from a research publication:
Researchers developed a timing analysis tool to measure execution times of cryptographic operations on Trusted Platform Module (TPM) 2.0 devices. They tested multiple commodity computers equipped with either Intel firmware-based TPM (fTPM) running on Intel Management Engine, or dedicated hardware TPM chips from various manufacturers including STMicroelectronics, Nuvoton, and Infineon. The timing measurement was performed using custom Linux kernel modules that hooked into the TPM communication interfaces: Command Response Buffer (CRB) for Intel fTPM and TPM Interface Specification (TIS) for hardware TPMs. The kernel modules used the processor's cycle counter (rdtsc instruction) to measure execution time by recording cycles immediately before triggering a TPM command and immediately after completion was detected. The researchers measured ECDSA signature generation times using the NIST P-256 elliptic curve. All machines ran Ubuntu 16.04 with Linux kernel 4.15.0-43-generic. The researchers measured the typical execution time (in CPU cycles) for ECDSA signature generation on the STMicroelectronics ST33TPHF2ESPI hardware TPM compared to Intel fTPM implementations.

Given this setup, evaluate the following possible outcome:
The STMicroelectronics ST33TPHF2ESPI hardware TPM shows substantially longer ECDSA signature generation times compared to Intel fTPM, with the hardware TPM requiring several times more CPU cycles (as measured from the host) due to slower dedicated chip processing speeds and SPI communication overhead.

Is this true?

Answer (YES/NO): NO